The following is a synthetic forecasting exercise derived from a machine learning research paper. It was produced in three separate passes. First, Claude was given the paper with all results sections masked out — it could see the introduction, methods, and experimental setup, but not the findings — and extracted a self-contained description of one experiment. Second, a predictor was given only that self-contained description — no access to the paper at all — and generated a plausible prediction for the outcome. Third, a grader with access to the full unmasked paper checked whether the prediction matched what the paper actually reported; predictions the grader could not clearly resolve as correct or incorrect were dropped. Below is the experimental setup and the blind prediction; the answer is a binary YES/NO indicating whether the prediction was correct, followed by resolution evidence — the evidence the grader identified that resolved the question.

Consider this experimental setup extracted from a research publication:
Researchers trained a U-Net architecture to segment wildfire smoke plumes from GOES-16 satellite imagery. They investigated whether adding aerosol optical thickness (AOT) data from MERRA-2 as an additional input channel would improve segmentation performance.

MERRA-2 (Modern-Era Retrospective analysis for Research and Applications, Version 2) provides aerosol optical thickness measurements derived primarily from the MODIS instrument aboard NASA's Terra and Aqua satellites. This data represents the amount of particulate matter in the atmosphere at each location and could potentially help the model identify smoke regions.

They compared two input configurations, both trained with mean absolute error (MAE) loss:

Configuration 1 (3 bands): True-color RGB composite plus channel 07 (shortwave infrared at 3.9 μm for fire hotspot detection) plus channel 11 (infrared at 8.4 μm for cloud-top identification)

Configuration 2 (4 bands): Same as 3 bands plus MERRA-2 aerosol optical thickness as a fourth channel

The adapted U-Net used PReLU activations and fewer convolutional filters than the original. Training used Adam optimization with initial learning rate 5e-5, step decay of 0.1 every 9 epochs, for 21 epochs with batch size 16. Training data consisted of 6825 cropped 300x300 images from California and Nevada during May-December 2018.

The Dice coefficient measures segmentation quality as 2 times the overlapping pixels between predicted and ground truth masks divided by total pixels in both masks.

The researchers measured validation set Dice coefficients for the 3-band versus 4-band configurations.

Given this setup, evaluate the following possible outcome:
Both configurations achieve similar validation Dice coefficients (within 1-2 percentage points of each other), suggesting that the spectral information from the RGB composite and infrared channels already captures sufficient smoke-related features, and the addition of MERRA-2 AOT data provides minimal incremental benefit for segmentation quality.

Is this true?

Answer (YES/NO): YES